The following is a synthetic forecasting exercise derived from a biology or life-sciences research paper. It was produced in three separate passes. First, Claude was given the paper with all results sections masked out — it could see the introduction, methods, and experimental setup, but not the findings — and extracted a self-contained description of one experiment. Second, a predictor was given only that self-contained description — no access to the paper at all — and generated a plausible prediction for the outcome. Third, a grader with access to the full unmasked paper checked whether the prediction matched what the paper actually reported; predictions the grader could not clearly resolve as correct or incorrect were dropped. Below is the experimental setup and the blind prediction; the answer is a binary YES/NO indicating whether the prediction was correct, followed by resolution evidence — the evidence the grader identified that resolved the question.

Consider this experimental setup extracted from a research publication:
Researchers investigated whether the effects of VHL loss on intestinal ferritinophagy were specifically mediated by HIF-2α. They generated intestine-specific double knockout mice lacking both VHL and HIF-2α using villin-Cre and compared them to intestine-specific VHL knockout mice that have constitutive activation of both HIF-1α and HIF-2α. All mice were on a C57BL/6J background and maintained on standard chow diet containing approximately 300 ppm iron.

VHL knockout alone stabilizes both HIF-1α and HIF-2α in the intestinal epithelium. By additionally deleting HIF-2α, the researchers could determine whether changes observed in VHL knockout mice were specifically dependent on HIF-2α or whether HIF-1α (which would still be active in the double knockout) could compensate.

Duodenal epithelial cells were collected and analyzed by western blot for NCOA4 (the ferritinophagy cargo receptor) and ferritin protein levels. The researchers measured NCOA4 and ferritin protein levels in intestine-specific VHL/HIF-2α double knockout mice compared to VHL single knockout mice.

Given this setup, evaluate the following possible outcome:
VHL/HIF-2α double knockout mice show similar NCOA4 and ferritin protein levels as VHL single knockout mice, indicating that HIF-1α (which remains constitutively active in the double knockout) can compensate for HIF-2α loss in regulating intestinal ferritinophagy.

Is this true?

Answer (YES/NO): NO